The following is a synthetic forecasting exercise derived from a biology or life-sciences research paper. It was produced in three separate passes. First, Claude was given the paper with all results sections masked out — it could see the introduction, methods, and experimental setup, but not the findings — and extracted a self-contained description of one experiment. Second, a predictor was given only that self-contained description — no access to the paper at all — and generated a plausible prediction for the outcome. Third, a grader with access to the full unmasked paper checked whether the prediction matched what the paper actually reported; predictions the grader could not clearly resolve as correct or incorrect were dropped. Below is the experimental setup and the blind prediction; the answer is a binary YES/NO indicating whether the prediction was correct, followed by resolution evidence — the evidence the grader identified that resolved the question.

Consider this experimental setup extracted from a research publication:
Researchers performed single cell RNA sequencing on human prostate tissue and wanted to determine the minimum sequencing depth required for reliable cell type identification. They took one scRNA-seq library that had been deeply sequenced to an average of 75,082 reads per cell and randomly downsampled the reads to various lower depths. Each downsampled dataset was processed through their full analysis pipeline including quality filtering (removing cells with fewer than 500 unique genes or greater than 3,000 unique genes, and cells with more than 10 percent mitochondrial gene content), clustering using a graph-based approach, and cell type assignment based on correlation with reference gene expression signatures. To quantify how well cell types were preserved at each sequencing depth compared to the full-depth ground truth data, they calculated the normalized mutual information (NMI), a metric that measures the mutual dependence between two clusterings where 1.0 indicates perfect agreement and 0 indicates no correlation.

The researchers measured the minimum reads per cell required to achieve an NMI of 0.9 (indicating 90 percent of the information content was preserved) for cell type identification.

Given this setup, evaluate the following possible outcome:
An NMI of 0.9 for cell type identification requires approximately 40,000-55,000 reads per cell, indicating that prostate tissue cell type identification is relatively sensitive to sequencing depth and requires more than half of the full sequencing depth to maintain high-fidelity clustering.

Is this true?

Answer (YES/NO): NO